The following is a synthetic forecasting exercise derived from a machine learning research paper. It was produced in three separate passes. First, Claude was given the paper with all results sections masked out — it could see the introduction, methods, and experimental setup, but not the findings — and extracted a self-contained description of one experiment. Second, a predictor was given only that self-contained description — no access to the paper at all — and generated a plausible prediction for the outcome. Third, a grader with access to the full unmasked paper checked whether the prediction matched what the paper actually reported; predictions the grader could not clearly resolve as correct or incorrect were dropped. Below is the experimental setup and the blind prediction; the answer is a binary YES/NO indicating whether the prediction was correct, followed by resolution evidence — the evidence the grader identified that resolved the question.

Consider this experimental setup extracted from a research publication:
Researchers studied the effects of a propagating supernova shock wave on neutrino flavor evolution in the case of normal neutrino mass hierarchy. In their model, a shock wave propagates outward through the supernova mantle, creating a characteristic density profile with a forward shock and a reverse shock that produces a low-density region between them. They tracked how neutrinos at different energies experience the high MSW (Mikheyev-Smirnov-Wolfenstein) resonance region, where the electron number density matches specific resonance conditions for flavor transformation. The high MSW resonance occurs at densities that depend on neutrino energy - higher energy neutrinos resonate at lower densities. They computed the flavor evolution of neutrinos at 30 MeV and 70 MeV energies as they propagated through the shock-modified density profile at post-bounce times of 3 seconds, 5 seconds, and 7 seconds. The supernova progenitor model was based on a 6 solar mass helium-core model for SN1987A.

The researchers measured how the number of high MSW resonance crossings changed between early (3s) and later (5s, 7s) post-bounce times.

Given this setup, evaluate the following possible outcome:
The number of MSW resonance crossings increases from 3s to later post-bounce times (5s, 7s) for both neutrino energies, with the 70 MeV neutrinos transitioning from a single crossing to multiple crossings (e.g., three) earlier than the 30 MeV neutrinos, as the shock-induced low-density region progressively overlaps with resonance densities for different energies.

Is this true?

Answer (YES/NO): NO